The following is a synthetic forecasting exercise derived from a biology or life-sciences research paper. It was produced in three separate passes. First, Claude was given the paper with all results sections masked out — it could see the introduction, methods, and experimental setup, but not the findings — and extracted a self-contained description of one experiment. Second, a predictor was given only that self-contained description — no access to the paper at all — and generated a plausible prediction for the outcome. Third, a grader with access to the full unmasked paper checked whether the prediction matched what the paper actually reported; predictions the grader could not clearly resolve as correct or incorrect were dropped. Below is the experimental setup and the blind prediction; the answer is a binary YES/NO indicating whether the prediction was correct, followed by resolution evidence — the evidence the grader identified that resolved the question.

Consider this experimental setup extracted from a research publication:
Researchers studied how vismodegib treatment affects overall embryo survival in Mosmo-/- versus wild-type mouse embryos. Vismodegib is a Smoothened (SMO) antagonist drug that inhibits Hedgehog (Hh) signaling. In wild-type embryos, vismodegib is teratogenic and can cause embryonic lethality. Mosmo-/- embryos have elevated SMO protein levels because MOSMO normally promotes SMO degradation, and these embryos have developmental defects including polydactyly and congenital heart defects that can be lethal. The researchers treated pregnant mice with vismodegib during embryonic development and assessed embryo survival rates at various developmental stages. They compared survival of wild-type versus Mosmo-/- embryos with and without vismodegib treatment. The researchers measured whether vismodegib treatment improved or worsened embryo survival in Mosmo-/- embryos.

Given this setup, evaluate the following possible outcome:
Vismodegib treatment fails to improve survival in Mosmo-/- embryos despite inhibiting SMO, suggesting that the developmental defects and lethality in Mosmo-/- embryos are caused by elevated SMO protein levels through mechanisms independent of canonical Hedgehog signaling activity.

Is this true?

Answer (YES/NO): NO